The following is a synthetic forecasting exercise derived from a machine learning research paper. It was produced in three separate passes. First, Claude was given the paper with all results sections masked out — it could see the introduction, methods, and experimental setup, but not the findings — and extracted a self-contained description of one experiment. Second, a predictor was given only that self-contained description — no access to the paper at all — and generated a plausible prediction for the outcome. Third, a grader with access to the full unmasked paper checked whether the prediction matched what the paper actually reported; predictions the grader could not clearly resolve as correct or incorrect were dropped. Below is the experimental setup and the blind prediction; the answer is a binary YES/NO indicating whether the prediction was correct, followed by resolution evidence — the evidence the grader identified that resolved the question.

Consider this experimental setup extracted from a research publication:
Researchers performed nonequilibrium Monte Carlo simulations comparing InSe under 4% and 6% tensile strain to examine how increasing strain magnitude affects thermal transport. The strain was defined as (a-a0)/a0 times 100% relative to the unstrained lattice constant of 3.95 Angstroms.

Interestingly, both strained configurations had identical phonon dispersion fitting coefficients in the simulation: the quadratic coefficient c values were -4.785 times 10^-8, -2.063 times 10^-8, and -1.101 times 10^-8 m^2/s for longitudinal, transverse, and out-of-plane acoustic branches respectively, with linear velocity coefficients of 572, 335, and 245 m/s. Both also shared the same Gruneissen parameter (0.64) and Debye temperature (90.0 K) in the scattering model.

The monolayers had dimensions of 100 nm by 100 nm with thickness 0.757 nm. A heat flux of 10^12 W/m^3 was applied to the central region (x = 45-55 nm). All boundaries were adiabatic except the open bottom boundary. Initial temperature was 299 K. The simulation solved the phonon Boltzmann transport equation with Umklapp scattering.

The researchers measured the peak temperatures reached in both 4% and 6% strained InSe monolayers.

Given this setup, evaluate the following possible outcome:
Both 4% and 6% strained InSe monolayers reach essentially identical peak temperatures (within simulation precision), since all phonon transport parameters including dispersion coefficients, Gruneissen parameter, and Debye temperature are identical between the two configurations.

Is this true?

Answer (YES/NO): NO